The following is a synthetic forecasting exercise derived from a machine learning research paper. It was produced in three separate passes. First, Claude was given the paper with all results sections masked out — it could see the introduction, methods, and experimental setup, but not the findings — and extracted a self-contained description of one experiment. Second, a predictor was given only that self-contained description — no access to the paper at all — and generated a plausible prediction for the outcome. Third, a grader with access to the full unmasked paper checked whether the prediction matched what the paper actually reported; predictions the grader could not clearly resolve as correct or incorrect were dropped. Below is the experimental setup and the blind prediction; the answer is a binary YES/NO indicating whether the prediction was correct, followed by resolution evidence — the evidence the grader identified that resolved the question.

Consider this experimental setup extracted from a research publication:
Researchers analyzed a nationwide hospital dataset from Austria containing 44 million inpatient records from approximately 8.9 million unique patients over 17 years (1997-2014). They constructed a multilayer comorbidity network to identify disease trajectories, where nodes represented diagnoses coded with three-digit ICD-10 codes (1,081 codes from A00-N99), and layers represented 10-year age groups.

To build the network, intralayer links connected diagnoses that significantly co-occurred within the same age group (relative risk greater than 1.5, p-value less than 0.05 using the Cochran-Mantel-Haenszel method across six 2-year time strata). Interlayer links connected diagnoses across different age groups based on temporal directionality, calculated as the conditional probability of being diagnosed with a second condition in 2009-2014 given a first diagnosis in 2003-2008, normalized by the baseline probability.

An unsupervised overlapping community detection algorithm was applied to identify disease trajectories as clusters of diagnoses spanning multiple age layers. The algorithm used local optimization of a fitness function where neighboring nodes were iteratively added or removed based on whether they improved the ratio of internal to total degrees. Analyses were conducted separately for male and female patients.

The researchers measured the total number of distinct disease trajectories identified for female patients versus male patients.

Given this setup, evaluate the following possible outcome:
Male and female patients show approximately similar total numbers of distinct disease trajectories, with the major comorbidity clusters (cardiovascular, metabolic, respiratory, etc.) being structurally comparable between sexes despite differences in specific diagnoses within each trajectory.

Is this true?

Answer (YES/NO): YES